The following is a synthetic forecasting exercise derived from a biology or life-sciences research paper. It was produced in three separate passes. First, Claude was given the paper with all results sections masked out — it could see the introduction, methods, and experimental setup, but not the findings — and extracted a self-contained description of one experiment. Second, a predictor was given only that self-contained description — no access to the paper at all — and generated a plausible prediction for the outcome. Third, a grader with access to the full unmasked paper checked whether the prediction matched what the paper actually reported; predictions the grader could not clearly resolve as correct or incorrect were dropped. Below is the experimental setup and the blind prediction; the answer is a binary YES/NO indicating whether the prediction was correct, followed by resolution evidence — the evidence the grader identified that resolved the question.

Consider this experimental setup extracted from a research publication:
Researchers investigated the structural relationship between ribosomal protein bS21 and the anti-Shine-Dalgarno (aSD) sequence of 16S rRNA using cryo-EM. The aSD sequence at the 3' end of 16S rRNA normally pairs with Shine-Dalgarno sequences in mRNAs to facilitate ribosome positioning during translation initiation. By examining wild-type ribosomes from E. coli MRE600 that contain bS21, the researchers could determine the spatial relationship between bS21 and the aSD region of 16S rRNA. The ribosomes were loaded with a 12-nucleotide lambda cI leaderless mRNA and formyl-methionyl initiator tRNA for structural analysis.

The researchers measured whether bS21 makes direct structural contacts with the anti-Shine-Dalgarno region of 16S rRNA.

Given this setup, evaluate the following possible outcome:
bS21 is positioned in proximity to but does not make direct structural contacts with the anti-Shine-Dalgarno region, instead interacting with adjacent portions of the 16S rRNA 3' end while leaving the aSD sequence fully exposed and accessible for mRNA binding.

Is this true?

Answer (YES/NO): NO